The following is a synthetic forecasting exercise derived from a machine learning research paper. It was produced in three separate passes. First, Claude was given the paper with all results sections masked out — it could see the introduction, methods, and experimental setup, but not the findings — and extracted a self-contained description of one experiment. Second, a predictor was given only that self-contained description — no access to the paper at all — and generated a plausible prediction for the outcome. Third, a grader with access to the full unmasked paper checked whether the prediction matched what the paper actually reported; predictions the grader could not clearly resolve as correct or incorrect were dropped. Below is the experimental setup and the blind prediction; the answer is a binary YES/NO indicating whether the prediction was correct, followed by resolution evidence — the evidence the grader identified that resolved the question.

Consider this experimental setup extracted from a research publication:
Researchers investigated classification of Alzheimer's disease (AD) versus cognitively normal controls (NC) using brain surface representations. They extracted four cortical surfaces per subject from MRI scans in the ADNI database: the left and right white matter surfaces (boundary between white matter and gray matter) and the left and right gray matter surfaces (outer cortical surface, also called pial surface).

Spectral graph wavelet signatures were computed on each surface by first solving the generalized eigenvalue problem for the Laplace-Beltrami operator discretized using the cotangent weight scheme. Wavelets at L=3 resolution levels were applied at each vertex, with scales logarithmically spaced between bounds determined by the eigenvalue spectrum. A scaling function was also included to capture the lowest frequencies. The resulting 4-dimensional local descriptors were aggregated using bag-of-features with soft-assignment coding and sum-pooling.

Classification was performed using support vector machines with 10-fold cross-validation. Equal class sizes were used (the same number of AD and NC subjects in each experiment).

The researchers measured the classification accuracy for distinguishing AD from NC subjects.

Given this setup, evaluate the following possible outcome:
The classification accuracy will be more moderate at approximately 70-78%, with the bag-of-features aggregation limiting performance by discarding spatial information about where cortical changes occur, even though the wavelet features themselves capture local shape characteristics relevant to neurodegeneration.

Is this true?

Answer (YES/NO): NO